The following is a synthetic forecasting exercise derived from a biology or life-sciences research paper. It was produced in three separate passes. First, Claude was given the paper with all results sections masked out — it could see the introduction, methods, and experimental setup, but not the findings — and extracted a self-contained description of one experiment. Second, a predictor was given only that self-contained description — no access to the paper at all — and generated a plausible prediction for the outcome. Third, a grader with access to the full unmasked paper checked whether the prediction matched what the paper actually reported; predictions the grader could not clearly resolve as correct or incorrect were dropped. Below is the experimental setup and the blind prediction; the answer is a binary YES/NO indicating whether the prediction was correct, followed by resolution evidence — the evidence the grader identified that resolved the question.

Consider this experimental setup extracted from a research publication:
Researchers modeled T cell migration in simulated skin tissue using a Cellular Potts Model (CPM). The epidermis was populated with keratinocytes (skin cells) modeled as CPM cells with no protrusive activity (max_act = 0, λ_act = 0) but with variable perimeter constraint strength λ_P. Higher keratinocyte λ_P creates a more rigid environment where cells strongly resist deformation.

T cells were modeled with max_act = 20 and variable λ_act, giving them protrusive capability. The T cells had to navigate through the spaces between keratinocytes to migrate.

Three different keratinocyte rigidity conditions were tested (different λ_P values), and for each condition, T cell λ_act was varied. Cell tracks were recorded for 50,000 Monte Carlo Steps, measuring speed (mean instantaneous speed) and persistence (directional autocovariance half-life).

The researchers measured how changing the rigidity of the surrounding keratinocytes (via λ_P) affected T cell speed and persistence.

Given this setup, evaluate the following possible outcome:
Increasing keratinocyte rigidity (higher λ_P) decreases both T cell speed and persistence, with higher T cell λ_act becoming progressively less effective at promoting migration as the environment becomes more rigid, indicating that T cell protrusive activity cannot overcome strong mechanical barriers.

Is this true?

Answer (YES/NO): NO